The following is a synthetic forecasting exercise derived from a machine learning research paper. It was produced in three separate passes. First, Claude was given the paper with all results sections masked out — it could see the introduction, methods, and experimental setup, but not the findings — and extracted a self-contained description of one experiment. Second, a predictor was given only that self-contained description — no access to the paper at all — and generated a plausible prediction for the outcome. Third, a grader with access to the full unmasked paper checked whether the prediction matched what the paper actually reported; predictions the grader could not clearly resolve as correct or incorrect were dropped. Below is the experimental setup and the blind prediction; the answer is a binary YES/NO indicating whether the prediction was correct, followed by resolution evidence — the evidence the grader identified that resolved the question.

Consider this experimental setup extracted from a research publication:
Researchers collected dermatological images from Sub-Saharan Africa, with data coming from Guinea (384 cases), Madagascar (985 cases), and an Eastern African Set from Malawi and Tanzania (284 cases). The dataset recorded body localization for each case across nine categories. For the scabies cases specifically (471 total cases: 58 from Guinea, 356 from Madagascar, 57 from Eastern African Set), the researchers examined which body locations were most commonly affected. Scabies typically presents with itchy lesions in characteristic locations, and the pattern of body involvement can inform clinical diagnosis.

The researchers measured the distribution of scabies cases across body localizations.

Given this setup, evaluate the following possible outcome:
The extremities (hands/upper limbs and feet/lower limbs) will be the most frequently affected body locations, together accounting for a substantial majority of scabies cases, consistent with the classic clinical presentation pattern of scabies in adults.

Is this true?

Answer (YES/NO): NO